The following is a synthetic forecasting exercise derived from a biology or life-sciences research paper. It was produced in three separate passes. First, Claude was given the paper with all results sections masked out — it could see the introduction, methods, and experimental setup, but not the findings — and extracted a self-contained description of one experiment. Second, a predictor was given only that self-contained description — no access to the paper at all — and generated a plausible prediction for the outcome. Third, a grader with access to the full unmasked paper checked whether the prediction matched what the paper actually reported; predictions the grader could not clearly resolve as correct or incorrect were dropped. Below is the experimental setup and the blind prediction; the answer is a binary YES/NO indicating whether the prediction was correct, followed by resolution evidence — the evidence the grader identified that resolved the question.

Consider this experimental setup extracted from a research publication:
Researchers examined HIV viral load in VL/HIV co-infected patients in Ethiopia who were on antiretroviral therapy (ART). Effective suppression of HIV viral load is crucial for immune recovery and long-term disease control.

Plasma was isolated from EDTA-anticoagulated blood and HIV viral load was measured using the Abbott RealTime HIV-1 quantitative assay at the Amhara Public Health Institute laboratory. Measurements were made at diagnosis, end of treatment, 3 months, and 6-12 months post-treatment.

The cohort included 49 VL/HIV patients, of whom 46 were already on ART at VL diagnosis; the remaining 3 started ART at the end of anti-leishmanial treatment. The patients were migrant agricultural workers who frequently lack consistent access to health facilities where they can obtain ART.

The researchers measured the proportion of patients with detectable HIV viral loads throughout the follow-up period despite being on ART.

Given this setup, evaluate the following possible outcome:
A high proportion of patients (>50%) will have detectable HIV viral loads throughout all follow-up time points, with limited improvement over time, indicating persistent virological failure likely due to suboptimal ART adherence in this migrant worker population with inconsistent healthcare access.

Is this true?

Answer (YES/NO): NO